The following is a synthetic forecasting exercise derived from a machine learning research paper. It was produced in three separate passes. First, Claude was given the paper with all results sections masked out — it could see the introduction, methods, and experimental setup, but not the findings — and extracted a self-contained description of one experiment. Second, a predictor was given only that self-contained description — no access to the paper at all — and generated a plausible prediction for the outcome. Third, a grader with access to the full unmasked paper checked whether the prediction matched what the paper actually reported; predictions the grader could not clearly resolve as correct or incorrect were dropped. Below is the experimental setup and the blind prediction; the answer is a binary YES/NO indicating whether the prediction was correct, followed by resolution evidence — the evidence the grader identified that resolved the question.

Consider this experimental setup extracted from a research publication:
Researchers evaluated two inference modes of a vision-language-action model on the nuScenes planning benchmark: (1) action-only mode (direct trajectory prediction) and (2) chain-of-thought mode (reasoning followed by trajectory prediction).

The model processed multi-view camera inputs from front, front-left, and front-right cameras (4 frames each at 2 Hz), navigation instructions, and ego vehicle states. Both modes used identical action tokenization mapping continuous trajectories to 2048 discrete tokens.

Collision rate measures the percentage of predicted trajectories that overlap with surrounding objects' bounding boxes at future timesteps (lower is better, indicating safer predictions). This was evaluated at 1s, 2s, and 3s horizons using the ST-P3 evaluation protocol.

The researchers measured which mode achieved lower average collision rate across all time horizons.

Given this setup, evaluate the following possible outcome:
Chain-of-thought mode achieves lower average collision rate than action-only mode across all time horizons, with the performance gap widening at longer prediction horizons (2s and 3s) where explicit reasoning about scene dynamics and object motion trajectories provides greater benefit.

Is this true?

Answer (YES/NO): NO